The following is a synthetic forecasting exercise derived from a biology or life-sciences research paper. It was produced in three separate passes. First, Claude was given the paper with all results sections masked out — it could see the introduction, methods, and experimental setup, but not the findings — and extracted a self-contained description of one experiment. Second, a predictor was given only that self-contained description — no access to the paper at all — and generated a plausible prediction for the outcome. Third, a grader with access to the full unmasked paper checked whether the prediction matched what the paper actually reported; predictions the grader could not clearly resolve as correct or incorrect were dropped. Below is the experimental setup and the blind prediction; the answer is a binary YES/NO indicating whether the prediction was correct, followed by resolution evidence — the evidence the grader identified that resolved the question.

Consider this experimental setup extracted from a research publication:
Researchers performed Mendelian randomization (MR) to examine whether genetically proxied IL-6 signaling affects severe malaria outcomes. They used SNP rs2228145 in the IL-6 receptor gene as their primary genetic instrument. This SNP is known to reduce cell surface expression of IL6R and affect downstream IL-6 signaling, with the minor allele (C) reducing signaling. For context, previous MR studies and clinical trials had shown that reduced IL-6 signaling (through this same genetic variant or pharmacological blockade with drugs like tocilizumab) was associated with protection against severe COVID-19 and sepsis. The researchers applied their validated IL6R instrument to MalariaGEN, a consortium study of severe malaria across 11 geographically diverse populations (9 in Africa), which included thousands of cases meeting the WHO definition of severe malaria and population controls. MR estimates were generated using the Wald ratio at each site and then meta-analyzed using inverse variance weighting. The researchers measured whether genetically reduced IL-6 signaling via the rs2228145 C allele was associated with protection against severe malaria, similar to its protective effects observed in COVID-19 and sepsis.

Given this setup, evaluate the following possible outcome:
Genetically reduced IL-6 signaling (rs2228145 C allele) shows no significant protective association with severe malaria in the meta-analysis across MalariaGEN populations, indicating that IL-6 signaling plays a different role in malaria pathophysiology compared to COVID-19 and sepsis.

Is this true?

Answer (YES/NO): YES